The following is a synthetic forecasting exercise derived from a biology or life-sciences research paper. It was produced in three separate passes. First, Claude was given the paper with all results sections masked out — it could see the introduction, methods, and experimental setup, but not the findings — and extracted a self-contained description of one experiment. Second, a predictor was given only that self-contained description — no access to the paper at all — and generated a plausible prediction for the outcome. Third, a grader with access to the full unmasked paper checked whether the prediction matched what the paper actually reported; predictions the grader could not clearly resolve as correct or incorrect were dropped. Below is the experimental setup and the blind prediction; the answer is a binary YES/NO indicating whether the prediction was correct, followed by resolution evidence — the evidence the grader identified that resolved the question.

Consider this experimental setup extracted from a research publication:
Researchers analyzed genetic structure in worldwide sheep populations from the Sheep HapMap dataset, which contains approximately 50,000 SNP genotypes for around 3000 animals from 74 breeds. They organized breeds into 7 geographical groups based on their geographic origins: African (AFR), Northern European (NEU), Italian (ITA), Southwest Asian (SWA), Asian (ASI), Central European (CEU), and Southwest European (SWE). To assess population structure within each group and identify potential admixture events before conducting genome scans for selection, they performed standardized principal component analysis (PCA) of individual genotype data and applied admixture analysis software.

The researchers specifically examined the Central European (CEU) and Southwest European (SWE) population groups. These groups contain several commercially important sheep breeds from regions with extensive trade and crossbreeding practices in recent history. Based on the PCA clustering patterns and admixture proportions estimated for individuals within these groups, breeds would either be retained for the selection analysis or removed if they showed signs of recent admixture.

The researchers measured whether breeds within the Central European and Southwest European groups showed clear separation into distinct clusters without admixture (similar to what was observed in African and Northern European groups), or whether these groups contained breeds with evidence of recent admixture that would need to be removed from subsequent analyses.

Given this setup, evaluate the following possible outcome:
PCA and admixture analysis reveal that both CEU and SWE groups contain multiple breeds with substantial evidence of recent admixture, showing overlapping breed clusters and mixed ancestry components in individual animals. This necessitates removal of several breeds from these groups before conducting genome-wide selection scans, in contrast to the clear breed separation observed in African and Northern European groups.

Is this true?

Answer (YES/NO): YES